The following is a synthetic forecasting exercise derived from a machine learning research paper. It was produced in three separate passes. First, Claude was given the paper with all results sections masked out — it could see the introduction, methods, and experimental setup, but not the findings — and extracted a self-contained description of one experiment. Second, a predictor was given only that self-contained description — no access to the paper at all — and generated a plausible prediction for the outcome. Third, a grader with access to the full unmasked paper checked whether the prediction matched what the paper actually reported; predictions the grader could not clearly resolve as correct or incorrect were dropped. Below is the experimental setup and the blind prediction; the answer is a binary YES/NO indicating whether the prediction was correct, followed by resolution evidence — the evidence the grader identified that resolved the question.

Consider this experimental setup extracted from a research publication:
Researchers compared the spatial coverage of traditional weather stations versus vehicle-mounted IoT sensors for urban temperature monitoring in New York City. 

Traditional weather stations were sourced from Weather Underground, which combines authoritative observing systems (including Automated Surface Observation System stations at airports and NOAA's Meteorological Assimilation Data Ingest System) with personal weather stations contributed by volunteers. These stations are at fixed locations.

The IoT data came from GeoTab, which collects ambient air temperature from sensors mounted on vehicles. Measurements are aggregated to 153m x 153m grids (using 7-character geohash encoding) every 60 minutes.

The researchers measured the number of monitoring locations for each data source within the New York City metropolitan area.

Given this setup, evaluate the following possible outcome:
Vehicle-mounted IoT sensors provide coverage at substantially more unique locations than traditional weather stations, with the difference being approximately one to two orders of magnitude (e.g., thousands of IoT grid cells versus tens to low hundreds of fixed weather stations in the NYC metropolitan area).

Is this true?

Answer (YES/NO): NO